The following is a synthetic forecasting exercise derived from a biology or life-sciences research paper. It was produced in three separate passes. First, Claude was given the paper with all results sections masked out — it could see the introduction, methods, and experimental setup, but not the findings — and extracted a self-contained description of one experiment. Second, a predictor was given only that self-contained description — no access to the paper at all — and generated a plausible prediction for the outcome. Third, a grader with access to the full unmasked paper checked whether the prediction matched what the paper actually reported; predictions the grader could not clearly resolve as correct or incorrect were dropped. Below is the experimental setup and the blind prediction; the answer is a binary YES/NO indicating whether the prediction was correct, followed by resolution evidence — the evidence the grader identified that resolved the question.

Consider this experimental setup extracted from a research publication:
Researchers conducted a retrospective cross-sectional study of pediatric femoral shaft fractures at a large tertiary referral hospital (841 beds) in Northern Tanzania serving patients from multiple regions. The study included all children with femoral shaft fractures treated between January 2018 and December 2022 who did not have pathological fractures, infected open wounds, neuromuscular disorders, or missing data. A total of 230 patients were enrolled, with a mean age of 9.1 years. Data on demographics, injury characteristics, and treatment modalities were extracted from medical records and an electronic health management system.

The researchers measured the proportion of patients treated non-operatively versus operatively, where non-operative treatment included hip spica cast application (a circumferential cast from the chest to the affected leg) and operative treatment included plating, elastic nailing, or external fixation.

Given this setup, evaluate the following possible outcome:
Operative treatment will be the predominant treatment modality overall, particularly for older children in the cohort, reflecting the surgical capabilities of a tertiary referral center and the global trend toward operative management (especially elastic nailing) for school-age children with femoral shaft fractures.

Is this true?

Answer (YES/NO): NO